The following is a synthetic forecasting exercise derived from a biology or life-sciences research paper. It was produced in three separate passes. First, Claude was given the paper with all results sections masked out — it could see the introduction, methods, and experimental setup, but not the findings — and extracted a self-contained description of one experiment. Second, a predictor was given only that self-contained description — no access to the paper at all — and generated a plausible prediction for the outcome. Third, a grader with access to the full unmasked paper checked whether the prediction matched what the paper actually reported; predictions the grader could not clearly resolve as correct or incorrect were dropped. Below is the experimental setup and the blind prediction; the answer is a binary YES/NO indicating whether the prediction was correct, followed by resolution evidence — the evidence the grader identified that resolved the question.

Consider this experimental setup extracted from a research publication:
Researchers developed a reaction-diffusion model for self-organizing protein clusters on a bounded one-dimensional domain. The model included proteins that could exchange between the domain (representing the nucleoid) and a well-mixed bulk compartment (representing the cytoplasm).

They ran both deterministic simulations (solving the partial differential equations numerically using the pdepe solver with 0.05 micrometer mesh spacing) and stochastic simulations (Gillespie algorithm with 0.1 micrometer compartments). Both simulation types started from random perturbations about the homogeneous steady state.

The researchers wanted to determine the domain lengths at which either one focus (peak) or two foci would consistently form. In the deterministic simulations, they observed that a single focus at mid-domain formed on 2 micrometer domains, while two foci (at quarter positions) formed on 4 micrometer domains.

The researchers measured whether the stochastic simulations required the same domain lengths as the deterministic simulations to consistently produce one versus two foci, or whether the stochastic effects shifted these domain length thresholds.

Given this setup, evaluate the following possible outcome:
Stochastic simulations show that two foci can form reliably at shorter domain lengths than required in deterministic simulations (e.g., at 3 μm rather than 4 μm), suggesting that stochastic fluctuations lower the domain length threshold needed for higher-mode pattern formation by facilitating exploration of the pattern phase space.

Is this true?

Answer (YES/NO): NO